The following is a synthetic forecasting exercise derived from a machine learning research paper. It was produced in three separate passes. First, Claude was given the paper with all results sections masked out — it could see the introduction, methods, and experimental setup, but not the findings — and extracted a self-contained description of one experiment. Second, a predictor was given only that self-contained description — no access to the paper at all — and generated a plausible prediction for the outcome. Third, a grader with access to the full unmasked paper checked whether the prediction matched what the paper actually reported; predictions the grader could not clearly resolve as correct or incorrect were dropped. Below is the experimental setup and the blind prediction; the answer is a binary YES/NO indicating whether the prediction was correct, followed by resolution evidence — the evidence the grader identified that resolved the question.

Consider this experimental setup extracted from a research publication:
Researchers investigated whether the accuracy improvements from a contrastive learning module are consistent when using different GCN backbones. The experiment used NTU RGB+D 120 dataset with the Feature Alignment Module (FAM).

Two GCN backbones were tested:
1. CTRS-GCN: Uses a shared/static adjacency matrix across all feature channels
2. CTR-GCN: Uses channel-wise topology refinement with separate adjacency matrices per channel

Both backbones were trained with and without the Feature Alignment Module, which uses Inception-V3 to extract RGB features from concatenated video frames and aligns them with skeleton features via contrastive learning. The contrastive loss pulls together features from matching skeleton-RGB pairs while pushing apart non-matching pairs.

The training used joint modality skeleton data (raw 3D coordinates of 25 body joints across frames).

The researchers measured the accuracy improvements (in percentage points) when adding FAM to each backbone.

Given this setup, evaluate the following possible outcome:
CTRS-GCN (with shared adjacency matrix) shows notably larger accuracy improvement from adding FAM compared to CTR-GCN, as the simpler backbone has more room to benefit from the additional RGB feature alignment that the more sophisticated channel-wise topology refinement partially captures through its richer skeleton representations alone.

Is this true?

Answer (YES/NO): NO